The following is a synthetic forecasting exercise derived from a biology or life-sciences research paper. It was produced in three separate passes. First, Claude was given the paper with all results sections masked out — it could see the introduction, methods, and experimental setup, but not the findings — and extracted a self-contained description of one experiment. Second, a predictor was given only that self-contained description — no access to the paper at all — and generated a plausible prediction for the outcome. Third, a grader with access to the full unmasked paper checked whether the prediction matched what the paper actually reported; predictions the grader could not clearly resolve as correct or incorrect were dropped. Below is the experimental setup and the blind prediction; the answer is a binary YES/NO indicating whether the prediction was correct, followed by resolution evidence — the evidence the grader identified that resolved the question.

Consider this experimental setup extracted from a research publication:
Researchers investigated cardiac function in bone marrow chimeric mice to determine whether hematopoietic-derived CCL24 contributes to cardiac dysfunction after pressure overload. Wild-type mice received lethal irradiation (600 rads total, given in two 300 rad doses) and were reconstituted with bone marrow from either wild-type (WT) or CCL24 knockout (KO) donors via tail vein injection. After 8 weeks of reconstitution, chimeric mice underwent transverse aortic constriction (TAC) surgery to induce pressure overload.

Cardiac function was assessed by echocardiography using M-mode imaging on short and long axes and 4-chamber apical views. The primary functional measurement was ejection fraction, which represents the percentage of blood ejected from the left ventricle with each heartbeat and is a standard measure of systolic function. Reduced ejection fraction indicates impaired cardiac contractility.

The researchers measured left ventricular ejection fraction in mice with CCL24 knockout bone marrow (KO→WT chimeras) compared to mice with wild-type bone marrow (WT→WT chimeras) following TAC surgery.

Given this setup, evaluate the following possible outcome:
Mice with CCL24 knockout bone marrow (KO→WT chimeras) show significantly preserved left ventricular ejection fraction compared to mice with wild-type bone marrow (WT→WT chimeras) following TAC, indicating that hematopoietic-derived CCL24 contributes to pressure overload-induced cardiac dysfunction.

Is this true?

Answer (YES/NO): NO